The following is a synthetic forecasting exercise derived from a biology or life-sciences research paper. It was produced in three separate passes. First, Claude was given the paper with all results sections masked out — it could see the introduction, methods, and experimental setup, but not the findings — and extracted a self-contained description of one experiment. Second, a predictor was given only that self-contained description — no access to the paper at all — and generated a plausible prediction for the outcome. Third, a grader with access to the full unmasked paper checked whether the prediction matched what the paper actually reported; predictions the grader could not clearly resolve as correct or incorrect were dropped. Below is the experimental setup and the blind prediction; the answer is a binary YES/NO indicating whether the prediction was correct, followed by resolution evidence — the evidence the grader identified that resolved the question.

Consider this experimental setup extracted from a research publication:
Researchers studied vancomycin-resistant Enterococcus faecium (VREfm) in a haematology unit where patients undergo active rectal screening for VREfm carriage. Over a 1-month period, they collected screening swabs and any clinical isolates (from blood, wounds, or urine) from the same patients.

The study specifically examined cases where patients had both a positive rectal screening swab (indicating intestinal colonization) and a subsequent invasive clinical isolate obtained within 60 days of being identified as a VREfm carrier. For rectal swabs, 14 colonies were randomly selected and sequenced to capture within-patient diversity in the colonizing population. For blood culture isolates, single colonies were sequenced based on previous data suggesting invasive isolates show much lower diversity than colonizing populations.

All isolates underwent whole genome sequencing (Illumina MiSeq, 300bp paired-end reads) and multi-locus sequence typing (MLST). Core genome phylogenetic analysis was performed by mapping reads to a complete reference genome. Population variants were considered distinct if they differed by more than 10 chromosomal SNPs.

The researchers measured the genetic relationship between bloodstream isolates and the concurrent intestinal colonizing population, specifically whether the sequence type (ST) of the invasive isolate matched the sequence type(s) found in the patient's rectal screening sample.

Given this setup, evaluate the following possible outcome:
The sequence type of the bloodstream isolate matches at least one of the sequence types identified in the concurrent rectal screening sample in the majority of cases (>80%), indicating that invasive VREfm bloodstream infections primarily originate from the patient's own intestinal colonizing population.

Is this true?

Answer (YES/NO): YES